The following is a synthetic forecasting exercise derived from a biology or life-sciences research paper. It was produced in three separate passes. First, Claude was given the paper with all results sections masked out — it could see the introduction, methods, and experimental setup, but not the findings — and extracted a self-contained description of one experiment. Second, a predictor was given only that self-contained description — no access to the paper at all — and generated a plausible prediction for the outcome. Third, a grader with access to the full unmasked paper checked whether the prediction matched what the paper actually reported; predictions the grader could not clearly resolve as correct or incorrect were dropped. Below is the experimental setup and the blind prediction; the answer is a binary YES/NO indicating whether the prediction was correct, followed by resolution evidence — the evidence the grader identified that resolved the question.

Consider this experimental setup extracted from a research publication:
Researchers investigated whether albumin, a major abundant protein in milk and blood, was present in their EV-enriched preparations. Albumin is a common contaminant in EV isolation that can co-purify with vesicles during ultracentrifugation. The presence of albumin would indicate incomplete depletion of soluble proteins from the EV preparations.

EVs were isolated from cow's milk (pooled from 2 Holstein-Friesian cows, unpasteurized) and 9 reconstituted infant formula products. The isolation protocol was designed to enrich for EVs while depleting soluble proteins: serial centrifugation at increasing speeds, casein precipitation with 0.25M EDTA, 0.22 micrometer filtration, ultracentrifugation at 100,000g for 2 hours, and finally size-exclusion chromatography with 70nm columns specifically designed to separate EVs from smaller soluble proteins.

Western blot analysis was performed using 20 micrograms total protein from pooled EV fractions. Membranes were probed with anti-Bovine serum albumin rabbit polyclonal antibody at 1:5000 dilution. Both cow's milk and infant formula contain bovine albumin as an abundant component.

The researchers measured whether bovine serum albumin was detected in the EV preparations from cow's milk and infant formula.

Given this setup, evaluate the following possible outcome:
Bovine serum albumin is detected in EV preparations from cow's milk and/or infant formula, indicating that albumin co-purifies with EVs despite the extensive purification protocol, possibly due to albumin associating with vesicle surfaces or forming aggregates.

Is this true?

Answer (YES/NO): NO